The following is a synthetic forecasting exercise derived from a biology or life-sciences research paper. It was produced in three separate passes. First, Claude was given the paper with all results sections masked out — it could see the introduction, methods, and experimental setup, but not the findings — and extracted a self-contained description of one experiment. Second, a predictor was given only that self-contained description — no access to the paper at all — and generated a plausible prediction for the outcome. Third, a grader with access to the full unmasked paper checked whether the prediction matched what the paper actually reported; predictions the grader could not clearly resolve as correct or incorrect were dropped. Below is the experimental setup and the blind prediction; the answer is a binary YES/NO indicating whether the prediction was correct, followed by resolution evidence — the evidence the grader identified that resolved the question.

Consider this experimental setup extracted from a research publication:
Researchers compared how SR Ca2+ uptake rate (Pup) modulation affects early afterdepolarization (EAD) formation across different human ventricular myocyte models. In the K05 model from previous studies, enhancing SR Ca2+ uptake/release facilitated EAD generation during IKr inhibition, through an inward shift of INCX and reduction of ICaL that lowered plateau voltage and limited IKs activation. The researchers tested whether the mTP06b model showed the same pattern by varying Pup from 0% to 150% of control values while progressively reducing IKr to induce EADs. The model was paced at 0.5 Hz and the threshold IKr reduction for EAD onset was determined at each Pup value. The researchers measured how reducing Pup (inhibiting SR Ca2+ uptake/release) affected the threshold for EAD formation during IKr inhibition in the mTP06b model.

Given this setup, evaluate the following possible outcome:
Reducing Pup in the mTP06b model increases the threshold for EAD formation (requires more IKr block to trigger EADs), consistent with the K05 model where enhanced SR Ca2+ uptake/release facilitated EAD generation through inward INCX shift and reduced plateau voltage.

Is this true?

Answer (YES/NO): NO